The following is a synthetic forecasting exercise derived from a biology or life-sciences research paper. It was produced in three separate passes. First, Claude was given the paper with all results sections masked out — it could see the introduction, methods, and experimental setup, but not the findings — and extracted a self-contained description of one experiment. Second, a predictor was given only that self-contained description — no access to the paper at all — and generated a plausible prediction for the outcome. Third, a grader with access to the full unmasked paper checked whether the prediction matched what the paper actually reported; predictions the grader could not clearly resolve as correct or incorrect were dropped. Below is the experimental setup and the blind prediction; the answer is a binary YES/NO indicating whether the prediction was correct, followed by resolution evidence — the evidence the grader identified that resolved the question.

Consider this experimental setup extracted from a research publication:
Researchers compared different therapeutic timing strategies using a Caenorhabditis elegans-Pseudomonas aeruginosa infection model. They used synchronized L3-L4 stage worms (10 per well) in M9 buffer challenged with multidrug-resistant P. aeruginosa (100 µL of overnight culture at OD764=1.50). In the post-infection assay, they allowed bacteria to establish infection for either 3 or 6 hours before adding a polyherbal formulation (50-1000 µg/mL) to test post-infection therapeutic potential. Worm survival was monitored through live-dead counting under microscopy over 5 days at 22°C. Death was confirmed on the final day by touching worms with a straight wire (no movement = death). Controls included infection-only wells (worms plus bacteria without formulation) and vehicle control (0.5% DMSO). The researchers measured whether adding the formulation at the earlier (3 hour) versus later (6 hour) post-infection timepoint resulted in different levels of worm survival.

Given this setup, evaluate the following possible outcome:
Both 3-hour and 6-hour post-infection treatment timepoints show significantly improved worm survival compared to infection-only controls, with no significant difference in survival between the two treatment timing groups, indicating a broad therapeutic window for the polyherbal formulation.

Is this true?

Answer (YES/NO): NO